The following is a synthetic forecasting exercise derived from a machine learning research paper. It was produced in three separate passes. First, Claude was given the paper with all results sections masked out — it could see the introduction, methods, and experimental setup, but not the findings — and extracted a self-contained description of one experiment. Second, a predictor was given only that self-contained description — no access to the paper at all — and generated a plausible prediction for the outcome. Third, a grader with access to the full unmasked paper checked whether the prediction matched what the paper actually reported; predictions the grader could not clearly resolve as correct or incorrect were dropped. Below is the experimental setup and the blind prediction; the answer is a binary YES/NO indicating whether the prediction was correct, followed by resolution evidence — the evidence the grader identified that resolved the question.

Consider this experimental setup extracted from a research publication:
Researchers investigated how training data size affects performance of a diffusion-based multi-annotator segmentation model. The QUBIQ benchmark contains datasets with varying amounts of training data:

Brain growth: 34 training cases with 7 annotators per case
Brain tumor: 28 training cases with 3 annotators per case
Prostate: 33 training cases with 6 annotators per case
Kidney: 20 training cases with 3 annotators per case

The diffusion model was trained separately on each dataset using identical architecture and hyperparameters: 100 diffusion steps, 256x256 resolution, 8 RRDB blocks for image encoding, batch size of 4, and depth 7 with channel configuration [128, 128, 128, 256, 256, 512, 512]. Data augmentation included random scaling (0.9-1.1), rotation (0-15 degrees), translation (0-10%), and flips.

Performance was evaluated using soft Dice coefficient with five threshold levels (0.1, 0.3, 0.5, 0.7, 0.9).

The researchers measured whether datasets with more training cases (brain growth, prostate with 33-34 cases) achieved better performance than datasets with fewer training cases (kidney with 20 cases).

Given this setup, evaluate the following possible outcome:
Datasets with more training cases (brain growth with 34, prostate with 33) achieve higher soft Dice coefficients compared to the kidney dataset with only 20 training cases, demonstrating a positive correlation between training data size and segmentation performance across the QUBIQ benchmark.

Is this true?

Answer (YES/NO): NO